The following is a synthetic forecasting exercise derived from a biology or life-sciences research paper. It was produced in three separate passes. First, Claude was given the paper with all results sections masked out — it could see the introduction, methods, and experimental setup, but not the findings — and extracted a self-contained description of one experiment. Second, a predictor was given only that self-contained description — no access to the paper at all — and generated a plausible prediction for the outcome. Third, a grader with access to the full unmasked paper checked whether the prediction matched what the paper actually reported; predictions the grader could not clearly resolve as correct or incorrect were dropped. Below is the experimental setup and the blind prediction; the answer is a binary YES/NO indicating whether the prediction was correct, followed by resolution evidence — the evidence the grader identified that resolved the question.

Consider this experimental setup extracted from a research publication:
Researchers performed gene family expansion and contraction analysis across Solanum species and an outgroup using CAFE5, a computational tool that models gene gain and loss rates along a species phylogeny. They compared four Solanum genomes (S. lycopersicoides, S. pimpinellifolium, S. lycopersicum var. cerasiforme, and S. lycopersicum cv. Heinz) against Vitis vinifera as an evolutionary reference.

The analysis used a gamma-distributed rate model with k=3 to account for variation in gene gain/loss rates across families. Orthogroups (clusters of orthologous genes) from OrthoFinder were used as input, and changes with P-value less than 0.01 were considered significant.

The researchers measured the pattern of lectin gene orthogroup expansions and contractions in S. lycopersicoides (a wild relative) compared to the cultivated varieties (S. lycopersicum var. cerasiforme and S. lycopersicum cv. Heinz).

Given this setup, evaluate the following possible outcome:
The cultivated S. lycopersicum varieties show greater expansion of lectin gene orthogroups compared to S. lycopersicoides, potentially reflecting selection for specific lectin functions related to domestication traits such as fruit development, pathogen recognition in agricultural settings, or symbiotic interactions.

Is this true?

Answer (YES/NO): NO